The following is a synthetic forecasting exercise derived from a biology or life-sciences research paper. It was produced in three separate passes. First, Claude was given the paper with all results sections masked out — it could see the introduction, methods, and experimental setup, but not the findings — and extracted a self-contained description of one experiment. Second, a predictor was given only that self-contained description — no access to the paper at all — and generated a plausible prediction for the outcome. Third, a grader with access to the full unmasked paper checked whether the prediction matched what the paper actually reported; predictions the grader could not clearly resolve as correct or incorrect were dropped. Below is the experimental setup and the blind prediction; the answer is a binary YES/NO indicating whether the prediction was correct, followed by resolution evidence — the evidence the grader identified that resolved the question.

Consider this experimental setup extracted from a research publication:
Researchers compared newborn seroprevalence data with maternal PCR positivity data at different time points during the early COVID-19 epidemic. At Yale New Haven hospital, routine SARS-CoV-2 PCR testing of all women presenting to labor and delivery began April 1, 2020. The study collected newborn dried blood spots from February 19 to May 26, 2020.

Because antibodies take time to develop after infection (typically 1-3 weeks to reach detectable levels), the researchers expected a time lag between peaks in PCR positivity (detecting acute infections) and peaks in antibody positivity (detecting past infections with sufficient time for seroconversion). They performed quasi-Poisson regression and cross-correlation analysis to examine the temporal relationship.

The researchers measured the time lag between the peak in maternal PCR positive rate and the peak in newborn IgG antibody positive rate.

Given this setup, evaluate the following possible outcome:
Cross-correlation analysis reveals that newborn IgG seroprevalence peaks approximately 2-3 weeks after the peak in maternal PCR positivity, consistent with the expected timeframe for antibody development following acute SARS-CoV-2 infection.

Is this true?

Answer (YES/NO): NO